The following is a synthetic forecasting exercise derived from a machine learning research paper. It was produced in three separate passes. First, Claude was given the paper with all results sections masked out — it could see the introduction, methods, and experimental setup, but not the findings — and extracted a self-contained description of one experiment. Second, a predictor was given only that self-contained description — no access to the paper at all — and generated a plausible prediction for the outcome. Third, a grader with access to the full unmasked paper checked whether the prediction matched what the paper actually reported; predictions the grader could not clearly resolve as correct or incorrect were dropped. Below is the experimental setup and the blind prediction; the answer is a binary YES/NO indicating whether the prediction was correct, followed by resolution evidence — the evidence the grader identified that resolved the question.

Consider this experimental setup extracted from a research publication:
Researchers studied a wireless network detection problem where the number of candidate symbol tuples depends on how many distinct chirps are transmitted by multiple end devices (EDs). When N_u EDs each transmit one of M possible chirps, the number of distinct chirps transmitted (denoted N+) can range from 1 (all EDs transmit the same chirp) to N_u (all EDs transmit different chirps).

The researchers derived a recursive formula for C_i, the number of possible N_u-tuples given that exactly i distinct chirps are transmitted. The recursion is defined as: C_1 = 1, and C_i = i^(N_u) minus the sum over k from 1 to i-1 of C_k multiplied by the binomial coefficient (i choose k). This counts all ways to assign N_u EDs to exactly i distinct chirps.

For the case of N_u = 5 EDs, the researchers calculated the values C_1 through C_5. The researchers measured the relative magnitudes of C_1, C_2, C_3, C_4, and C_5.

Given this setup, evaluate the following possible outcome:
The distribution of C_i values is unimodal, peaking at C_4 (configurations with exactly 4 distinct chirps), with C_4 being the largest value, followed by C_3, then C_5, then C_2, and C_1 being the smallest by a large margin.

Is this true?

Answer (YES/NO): YES